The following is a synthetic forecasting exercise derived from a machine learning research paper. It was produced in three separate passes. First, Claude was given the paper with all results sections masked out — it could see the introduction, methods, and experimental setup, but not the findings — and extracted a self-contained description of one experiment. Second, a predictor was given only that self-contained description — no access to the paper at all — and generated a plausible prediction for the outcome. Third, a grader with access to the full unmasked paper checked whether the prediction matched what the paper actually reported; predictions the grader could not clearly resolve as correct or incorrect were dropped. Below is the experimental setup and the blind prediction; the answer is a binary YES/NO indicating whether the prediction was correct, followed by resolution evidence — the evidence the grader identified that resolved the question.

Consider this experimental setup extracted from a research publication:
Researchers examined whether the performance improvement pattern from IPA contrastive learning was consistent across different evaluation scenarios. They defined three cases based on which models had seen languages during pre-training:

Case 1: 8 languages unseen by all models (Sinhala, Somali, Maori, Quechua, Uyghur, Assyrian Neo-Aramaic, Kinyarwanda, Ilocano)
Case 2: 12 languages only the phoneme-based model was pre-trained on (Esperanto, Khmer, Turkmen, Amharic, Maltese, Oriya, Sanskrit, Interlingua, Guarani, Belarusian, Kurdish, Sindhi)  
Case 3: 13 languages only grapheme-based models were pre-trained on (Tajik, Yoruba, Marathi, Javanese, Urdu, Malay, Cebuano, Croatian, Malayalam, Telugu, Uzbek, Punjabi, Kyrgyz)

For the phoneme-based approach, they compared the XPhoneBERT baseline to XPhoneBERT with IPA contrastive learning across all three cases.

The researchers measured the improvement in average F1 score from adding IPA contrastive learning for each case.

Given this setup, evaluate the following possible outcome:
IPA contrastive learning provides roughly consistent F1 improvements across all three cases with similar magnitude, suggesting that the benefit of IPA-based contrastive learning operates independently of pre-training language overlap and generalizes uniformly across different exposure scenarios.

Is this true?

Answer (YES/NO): NO